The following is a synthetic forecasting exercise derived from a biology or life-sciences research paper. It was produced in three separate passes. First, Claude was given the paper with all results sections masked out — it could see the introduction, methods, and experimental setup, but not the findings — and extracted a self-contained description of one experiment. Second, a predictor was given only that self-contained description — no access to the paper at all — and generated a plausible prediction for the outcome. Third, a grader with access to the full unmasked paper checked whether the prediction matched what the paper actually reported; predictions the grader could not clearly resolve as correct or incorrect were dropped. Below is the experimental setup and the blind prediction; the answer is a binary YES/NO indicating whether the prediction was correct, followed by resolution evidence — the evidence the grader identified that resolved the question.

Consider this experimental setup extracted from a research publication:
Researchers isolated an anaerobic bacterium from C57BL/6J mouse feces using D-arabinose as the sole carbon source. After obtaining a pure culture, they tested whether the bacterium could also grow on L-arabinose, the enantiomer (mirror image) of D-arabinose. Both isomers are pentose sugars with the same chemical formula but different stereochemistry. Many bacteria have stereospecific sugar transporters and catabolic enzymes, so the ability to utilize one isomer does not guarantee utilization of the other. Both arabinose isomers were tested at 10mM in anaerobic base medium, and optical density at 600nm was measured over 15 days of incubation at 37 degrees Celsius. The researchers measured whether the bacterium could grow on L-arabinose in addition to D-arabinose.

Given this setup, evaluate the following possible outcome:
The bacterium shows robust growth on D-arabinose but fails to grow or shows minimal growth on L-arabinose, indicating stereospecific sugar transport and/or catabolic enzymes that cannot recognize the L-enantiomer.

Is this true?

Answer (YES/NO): NO